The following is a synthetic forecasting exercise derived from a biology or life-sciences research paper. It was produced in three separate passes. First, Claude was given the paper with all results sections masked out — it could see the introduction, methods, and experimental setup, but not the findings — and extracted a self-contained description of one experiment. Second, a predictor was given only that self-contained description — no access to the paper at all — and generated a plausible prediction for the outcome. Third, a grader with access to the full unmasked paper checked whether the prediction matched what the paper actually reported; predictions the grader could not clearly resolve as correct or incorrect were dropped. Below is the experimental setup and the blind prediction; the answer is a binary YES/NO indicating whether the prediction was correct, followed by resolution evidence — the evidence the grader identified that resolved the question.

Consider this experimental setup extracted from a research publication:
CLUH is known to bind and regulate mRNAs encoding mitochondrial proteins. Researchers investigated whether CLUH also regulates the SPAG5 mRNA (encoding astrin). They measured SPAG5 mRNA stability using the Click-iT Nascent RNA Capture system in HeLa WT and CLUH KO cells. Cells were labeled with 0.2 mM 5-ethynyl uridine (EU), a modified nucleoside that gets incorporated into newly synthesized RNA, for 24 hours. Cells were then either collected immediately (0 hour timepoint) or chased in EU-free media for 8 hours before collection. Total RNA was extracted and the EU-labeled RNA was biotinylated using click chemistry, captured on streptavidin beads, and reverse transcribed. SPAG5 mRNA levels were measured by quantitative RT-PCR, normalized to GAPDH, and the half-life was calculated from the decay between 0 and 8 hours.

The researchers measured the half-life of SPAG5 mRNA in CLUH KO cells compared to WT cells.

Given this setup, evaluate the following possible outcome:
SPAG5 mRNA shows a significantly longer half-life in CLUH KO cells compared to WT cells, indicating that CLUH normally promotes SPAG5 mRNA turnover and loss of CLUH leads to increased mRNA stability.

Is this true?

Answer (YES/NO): NO